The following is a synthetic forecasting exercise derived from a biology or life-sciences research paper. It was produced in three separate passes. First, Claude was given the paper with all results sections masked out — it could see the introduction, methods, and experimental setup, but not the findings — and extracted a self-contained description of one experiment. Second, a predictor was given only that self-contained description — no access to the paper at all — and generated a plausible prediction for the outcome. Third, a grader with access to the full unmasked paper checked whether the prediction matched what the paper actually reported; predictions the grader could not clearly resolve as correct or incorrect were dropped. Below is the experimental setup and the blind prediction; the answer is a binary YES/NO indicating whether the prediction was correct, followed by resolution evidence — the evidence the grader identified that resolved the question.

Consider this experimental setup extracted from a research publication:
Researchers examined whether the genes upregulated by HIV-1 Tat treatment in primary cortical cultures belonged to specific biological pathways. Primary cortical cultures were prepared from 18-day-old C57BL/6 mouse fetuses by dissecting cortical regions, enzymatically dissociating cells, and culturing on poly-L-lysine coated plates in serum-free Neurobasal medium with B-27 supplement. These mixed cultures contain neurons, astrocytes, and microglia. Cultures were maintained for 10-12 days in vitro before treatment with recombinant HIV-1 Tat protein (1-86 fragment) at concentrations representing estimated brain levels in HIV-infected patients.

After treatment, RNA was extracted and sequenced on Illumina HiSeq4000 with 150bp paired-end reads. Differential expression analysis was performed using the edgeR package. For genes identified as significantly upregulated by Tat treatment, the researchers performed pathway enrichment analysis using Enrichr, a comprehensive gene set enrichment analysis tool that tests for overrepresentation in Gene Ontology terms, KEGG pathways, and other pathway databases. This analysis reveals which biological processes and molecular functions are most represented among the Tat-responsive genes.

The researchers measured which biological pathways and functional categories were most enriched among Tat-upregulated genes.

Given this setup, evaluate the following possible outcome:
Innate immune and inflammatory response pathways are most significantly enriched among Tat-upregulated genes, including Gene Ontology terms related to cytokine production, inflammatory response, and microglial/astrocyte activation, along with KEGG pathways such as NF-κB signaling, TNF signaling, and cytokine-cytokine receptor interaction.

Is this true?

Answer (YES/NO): NO